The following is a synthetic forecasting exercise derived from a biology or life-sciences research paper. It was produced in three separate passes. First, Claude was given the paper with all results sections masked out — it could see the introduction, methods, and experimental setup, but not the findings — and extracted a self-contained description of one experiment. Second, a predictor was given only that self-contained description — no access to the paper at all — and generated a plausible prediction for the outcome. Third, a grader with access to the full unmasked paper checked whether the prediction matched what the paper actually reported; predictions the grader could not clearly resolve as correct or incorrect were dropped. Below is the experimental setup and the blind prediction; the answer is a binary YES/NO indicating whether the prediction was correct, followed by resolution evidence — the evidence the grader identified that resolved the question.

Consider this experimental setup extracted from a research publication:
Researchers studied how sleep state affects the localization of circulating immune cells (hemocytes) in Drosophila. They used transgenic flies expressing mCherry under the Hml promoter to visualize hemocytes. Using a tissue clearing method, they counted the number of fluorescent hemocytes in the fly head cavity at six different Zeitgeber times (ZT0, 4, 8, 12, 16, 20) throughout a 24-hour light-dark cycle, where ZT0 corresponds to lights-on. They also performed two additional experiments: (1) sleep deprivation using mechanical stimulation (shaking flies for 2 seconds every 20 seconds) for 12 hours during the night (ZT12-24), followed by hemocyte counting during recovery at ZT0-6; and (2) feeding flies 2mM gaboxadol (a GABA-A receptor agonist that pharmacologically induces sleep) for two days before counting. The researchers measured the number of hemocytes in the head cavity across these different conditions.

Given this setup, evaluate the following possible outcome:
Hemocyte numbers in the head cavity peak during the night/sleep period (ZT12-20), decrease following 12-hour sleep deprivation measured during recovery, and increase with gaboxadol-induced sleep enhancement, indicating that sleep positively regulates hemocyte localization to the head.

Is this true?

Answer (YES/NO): NO